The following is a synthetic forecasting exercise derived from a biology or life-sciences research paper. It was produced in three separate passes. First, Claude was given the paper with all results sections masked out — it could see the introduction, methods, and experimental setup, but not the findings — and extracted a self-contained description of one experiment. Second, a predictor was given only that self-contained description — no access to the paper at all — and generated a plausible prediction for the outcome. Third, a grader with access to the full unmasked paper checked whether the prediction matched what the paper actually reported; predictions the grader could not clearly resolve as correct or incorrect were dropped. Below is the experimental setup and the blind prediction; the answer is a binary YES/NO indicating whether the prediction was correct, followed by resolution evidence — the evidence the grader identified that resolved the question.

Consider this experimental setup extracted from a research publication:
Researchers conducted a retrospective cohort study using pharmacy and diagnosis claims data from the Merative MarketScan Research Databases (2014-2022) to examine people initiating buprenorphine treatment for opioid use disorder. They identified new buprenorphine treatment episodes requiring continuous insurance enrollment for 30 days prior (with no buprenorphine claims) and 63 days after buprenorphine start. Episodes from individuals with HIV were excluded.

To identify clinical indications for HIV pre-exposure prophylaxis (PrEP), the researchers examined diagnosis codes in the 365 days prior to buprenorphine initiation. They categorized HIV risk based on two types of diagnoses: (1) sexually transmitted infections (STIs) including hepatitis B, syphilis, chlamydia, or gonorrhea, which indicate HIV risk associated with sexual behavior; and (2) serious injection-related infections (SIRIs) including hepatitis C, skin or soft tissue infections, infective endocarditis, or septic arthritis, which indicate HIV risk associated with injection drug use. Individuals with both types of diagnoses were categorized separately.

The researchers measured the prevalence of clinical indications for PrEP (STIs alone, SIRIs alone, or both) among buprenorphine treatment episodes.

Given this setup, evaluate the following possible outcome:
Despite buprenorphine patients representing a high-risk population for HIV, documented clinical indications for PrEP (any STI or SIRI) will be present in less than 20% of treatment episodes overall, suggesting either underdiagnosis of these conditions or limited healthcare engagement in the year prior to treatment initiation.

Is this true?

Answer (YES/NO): YES